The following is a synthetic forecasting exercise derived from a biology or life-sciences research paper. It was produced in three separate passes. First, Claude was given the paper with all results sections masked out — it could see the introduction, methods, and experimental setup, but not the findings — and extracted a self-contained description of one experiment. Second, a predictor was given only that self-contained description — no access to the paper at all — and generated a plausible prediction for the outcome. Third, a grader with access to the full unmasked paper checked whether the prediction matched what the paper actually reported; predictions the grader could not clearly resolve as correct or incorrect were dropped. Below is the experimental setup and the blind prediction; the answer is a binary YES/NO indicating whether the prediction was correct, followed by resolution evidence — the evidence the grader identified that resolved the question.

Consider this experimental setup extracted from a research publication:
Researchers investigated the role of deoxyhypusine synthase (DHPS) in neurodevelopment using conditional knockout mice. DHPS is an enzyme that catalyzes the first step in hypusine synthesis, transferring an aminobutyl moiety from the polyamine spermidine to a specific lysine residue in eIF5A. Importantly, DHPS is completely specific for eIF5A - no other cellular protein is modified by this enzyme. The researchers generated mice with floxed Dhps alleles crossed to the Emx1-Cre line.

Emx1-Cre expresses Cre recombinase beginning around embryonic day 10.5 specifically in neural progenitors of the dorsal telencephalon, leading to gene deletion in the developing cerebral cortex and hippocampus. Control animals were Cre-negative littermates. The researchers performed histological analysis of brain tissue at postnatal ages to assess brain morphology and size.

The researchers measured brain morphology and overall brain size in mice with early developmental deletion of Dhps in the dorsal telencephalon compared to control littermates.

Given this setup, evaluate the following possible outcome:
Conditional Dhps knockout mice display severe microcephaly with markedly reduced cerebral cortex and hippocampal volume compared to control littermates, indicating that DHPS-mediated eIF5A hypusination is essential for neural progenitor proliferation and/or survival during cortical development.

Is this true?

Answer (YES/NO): YES